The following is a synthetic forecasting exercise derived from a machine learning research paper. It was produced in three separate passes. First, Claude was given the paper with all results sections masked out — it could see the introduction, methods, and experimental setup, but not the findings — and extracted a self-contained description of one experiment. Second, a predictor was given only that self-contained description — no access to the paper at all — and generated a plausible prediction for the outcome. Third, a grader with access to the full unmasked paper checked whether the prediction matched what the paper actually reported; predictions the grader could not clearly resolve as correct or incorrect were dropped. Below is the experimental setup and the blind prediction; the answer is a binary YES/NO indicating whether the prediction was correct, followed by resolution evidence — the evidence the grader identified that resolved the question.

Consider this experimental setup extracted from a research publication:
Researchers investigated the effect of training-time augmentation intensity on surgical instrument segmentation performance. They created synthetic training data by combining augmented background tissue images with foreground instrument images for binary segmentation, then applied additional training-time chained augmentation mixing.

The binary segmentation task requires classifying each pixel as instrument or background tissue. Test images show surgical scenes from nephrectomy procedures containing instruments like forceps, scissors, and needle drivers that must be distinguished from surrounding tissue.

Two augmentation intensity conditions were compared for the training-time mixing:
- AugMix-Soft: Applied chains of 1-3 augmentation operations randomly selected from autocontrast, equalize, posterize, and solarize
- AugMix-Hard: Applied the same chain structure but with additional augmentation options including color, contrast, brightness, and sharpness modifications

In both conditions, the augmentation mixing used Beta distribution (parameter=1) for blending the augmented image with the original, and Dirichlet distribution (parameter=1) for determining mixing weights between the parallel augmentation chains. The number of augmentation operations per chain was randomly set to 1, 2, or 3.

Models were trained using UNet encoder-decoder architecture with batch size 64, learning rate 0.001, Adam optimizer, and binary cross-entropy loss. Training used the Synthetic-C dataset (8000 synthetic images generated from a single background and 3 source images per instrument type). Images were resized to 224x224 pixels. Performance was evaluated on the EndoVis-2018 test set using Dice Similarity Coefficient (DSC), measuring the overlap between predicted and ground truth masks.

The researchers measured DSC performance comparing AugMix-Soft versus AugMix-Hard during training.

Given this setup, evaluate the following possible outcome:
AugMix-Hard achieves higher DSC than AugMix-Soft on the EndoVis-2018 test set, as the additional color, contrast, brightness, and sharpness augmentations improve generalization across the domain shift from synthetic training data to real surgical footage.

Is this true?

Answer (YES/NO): YES